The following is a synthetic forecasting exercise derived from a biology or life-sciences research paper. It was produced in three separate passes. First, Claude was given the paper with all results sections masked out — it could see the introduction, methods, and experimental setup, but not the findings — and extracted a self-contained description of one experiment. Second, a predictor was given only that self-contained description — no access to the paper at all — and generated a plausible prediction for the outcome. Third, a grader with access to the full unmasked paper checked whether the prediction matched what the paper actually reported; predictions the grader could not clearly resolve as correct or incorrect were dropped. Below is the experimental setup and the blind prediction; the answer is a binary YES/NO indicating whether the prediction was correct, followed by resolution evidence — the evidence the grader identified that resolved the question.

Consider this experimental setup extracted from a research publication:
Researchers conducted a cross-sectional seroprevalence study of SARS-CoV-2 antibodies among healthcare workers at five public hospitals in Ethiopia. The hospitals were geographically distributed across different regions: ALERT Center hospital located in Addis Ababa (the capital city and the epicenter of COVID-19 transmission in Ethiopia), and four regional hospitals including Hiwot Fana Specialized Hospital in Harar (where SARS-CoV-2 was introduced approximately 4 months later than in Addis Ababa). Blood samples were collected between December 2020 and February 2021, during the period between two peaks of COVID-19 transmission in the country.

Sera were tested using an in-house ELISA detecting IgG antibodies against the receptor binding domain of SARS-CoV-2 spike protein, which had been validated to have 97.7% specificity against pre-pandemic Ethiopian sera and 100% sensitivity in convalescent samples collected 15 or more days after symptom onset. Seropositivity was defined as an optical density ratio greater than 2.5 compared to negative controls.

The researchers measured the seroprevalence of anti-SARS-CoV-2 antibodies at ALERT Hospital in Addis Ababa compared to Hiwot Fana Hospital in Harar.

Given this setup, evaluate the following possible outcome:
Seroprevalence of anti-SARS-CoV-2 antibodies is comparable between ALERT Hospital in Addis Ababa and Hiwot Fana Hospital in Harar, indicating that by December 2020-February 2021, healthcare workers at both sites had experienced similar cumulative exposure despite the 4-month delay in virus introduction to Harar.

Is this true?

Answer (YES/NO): NO